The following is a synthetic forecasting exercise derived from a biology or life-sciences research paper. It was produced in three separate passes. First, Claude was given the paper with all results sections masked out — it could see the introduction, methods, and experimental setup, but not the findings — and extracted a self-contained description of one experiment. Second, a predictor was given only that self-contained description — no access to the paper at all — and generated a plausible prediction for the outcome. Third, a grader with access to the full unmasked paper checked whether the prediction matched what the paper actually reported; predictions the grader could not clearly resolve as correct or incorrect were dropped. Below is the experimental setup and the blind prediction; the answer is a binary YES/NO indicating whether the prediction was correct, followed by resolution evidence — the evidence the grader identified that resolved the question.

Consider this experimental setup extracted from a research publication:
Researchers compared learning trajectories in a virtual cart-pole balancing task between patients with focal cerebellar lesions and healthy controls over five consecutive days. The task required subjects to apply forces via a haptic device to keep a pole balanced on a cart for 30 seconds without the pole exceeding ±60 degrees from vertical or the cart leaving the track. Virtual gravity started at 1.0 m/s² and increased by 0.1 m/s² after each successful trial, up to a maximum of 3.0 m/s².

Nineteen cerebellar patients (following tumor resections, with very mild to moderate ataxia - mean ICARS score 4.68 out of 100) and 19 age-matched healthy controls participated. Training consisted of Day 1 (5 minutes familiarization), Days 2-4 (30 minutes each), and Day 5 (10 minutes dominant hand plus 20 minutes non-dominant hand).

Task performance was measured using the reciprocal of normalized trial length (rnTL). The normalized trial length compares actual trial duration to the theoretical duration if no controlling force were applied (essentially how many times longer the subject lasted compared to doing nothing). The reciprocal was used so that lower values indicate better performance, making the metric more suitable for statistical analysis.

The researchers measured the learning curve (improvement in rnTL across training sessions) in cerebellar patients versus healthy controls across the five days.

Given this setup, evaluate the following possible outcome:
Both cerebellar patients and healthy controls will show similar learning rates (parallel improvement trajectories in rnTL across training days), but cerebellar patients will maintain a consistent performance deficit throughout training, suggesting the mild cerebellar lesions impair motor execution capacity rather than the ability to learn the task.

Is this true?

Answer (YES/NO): NO